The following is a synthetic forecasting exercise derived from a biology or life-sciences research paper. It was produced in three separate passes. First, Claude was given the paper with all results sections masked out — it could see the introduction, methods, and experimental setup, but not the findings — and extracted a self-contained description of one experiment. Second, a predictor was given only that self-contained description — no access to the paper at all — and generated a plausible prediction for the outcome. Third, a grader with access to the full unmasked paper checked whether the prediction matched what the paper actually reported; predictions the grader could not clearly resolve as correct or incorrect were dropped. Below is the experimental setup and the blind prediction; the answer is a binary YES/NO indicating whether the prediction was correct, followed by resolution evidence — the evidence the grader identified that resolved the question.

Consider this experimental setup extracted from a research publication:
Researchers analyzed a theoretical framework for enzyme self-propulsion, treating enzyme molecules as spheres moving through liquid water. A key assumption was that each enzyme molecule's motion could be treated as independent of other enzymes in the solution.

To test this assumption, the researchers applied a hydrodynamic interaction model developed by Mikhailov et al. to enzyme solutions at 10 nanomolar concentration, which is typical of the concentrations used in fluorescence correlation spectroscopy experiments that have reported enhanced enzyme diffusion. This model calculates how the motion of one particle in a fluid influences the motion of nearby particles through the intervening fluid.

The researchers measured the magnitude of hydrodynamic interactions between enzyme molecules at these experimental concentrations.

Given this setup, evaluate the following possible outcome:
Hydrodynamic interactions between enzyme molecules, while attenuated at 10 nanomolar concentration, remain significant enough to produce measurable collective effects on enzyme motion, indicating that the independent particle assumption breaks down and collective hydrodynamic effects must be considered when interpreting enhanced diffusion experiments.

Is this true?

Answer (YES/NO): NO